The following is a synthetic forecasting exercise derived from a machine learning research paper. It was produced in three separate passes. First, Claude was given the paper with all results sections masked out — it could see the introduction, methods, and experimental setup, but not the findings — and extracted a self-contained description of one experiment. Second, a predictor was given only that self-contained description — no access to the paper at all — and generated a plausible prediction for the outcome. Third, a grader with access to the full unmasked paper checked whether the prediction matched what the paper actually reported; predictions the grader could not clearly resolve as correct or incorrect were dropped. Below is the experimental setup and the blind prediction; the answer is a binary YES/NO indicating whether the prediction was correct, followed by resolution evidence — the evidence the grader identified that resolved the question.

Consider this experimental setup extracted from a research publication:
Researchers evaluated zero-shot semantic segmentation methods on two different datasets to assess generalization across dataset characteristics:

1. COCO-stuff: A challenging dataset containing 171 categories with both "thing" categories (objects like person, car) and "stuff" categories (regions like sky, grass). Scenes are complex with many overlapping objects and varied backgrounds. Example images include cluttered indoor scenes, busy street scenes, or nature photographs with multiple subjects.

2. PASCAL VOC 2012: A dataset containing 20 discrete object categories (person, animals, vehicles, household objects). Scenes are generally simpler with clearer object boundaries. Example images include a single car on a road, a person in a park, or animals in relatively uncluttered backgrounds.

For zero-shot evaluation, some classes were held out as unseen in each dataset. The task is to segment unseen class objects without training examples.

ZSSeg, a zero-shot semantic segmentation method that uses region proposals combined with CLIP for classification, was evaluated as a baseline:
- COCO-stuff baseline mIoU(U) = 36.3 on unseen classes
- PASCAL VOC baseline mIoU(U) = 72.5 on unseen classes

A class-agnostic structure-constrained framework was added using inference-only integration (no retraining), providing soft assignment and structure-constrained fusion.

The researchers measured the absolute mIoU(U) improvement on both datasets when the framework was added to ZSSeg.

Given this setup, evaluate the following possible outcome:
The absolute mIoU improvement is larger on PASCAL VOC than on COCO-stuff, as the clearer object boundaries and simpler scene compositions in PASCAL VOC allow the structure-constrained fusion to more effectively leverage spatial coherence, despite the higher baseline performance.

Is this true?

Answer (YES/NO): YES